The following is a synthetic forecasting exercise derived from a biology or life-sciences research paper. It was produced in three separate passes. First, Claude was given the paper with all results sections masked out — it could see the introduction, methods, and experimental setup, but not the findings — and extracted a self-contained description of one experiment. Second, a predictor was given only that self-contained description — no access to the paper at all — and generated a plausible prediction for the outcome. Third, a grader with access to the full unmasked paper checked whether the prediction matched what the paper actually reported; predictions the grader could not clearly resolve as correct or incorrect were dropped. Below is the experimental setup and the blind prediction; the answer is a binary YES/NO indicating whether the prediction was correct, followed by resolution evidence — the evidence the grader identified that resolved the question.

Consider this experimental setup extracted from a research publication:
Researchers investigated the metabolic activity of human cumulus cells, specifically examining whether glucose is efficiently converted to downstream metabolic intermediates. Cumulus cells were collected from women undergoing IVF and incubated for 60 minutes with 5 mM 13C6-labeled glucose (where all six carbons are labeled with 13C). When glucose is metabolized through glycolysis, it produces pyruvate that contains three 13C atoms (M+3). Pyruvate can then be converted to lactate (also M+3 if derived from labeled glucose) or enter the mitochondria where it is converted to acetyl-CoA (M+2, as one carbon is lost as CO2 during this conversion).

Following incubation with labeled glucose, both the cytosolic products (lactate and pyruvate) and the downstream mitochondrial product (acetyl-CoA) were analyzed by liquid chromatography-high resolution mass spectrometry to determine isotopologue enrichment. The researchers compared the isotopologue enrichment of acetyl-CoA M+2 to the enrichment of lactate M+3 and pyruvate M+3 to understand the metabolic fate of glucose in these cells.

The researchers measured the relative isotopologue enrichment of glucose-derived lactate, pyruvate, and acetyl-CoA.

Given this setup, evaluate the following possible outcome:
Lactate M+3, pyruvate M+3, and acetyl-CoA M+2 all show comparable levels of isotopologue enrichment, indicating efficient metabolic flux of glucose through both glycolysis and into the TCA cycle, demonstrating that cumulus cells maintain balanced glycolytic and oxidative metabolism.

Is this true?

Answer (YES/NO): NO